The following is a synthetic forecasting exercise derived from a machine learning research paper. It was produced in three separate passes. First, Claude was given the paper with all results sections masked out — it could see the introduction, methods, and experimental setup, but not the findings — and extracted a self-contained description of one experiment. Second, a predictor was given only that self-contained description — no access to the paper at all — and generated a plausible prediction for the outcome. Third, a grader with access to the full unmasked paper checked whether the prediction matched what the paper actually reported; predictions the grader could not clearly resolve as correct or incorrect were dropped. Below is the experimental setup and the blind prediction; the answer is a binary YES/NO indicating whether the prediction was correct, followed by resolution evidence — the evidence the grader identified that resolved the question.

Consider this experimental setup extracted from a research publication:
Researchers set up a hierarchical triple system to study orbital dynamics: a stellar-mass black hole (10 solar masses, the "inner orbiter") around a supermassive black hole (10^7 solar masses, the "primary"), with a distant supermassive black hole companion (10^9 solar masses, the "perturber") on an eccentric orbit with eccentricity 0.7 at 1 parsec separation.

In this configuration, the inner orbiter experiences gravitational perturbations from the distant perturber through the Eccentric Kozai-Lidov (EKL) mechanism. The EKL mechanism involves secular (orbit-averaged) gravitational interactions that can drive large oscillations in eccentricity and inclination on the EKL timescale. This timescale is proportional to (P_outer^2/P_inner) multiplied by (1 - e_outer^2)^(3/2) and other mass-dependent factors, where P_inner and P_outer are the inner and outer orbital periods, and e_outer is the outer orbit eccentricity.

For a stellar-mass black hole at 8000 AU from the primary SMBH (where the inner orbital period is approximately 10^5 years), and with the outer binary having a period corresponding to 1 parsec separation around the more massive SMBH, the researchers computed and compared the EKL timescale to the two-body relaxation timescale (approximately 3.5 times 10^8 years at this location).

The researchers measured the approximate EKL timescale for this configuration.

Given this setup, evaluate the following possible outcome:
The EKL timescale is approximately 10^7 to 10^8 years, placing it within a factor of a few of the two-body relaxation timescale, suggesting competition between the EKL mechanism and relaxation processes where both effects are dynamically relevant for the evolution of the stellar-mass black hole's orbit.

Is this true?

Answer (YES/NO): NO